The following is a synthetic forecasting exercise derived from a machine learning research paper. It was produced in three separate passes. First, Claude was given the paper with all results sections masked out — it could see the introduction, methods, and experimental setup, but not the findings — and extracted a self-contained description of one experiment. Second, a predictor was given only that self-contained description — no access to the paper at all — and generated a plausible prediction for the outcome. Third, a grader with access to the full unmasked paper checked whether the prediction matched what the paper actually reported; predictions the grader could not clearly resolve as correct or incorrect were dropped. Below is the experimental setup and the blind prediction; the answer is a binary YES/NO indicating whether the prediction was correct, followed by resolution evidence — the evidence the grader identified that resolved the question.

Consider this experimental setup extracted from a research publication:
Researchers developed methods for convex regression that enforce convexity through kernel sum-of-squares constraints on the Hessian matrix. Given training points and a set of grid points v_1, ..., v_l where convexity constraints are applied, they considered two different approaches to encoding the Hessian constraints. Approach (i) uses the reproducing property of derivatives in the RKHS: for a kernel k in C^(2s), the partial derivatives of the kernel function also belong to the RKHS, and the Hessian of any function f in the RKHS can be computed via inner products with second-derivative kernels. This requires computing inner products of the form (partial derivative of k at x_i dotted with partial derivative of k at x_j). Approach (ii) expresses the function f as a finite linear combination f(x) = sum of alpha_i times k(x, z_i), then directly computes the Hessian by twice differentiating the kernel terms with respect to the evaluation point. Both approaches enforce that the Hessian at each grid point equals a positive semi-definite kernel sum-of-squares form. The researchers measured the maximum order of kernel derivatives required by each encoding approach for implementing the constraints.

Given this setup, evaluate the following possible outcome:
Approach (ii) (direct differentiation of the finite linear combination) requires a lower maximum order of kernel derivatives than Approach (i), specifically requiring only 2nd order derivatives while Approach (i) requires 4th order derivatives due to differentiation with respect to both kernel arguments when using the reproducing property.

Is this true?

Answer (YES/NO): YES